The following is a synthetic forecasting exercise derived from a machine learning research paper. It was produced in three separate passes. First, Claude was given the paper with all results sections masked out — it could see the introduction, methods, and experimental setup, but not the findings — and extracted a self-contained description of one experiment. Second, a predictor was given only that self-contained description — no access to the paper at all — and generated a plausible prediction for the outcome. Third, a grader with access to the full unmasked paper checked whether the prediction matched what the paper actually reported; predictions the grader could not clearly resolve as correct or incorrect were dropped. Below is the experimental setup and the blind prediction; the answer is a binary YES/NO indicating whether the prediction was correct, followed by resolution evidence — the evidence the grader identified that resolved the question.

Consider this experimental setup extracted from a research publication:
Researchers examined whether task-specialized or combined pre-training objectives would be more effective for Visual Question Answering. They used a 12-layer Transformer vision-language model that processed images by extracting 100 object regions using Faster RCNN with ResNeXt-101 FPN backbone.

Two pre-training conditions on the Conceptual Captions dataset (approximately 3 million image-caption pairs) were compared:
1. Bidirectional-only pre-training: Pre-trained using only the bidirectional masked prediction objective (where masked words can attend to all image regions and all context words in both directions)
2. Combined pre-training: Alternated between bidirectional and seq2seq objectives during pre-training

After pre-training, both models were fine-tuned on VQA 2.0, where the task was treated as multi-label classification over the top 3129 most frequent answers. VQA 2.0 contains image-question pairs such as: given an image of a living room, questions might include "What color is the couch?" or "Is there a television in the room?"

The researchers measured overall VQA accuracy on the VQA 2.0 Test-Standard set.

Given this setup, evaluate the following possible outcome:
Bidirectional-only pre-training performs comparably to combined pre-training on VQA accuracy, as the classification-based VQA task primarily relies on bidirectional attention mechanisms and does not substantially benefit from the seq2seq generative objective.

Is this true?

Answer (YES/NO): NO